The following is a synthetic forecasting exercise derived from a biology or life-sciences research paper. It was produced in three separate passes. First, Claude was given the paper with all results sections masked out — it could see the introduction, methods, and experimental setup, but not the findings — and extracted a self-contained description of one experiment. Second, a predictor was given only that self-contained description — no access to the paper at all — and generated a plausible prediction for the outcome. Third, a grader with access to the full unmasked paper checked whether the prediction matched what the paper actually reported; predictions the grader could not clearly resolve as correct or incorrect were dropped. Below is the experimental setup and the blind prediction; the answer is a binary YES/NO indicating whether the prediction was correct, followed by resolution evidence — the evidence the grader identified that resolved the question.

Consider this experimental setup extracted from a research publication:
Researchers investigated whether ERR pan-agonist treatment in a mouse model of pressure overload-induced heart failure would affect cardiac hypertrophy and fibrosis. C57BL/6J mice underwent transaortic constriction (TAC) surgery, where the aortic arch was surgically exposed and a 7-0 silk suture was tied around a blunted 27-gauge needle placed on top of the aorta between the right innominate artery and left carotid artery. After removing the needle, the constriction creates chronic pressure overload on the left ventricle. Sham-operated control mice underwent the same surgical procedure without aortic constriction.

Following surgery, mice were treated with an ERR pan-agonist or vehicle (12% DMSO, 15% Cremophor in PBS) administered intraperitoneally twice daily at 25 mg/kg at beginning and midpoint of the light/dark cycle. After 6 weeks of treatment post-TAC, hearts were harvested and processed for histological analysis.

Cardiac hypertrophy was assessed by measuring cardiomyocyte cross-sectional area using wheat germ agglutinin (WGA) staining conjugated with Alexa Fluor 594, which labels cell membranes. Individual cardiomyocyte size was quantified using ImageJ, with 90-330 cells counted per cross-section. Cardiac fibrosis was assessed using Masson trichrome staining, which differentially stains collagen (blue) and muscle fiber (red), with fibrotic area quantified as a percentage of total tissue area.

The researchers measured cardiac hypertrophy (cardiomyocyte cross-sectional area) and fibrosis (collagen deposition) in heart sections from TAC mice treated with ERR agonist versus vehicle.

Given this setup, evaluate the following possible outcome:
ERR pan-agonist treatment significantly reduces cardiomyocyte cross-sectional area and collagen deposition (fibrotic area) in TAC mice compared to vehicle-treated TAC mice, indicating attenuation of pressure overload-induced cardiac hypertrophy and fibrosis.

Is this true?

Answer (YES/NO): NO